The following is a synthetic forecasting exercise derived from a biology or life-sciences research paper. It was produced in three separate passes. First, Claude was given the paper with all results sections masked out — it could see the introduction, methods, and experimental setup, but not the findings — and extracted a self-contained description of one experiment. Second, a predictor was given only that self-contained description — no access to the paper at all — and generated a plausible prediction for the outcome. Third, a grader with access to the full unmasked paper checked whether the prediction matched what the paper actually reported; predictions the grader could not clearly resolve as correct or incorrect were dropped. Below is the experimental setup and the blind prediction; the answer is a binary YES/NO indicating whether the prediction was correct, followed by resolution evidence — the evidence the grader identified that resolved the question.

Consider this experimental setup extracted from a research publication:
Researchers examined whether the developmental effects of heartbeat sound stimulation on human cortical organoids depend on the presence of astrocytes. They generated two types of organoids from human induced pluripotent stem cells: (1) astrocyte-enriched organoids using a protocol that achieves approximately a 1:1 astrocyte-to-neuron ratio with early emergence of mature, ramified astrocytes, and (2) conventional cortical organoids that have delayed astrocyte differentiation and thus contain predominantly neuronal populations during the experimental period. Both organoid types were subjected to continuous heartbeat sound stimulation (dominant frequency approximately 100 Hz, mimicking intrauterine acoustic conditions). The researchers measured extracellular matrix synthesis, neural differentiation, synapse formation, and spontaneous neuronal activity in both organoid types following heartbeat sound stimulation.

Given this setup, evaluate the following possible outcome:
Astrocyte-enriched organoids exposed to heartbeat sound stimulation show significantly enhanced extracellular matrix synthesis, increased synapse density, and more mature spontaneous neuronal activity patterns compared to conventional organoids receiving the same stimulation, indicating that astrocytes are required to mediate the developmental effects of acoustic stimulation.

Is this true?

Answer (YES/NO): YES